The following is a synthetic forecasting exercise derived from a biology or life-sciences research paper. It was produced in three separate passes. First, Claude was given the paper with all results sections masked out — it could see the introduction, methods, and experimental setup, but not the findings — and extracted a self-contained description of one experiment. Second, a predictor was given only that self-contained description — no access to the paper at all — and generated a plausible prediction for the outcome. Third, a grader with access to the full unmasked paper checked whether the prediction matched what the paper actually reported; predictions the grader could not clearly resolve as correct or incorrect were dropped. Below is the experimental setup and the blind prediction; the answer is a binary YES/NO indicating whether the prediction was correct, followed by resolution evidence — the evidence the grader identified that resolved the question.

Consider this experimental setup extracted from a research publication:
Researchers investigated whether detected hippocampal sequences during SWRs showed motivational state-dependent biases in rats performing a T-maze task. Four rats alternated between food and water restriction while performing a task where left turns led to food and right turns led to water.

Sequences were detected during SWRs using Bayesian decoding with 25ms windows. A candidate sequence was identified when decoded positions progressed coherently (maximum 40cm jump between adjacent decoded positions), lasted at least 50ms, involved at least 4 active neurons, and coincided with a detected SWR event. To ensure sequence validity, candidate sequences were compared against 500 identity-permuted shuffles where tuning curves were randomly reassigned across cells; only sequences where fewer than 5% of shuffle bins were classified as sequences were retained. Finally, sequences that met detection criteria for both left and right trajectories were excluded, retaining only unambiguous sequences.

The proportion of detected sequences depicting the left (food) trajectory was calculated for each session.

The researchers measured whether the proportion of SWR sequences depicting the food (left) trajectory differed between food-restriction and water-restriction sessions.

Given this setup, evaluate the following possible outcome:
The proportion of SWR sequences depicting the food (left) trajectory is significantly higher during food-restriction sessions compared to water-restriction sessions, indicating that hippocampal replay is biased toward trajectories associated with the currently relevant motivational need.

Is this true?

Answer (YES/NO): NO